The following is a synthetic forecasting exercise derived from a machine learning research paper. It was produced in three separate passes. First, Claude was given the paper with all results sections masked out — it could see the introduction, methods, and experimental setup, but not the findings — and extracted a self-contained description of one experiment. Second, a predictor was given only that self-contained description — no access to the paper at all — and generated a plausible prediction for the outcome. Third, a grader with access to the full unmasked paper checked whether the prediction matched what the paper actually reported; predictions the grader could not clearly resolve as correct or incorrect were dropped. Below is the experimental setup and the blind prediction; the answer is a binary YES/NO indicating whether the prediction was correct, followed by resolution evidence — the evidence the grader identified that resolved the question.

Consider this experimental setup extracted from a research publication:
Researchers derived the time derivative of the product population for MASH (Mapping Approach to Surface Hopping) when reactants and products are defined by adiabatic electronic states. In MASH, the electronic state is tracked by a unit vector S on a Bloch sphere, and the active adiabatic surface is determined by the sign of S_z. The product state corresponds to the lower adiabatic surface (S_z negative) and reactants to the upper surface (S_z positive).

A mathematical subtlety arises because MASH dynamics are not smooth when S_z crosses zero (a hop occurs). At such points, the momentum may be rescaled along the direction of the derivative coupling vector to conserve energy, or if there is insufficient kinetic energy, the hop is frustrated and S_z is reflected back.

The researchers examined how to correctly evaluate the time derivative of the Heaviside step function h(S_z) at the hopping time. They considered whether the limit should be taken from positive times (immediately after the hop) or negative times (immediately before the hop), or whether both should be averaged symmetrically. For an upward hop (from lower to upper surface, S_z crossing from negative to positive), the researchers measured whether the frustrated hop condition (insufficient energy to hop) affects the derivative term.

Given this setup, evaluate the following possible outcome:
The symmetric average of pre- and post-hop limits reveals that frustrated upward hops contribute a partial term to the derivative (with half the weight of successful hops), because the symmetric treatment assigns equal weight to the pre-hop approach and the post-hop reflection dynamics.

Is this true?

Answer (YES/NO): NO